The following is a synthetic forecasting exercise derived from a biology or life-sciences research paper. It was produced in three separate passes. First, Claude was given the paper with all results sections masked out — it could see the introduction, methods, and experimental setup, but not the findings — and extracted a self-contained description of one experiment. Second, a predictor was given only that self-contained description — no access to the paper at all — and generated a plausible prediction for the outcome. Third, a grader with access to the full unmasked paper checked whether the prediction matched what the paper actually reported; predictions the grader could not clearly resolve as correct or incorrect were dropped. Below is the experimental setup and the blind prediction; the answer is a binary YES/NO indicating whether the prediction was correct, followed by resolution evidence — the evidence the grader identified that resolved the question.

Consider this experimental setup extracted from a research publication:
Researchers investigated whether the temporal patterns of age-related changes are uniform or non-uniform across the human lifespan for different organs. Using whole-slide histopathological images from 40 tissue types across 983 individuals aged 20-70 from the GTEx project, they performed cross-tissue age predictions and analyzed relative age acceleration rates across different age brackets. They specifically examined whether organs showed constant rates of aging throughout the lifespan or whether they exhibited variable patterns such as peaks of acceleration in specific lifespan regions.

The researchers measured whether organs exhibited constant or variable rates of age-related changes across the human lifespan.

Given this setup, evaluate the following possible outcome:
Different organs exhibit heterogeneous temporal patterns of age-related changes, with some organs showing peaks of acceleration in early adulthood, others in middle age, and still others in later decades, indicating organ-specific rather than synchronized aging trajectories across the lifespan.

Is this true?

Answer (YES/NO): YES